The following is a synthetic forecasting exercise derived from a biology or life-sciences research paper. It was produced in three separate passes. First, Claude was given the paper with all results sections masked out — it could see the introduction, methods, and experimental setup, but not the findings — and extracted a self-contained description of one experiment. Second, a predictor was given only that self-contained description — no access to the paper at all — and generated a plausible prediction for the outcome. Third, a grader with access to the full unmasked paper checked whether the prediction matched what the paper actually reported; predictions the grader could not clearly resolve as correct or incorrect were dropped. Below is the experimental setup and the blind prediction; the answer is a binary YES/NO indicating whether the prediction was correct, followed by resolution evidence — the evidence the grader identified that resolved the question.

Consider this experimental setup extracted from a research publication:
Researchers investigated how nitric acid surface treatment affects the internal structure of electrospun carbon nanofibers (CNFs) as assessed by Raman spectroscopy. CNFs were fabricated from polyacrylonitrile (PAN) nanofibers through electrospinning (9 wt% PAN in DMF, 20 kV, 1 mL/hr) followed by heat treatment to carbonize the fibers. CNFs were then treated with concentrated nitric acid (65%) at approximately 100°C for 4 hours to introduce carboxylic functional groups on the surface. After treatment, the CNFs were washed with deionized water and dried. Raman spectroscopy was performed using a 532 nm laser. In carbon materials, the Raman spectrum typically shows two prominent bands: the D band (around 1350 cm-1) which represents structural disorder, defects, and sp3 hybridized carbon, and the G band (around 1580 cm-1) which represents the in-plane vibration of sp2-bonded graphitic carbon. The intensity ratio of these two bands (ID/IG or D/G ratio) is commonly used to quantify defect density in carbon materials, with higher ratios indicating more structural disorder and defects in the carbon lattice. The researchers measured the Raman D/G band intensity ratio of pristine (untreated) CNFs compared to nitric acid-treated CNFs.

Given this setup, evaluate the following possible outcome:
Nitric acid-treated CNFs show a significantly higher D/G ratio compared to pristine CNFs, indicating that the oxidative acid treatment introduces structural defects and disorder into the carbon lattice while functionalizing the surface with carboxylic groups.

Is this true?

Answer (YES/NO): NO